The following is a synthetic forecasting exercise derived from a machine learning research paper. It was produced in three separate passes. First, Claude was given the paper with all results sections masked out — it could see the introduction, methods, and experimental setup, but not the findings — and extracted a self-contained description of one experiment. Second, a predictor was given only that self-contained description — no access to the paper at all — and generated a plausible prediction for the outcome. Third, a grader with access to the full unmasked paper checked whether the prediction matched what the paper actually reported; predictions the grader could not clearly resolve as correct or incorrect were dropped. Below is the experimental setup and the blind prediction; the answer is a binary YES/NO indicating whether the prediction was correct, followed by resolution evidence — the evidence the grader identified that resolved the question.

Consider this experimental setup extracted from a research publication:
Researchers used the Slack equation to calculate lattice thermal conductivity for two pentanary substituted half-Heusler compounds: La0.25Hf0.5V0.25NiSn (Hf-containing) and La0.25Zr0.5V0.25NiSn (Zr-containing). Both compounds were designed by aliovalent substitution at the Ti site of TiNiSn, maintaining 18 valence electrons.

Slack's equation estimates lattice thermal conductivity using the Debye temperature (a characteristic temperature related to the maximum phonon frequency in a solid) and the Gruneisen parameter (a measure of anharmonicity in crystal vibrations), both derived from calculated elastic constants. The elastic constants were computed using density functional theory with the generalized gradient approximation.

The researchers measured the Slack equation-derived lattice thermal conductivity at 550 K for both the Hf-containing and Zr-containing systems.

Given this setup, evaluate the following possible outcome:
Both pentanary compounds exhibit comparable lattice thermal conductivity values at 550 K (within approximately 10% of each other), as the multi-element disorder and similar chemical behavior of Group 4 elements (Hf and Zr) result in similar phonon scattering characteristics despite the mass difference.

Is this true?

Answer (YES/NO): YES